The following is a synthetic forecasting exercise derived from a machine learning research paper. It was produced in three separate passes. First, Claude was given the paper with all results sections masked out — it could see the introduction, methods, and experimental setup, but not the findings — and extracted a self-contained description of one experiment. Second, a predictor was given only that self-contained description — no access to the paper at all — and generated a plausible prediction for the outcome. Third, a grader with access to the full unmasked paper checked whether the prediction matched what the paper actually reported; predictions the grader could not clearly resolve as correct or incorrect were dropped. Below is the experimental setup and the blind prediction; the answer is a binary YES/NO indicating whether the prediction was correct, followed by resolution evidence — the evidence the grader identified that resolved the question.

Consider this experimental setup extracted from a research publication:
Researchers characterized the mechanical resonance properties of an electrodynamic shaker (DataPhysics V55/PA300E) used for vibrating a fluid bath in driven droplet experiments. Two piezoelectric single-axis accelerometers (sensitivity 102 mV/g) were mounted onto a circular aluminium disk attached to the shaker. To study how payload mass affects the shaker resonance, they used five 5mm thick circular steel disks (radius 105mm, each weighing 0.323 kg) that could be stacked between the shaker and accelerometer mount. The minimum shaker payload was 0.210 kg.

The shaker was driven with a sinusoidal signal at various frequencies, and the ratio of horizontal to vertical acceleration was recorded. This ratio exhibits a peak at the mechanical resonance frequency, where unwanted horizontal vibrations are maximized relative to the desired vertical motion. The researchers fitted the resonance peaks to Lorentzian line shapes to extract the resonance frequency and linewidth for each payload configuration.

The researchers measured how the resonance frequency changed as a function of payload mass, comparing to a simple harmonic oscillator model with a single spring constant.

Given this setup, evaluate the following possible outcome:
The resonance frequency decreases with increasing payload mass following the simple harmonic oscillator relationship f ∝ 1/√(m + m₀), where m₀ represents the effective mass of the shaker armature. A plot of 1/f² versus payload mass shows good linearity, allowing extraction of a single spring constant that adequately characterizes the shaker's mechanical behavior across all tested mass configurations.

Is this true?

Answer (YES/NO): YES